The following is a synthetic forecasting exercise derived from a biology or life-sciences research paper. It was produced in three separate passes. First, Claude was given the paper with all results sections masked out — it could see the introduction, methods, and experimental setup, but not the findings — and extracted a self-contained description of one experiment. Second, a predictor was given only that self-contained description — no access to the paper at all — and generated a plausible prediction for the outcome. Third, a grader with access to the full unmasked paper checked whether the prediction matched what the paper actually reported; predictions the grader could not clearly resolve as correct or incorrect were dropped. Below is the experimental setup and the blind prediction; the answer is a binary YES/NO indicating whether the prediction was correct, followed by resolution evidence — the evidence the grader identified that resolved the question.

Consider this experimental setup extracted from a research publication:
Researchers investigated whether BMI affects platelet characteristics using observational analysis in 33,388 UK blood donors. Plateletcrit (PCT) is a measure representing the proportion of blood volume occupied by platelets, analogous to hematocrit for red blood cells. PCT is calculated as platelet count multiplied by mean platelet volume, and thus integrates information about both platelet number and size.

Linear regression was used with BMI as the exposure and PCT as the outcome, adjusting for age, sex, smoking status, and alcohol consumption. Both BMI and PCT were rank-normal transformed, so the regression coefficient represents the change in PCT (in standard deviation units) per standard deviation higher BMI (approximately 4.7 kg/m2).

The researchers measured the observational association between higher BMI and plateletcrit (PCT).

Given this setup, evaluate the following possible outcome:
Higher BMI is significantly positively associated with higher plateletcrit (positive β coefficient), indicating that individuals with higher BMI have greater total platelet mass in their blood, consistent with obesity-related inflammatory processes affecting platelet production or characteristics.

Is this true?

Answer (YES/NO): YES